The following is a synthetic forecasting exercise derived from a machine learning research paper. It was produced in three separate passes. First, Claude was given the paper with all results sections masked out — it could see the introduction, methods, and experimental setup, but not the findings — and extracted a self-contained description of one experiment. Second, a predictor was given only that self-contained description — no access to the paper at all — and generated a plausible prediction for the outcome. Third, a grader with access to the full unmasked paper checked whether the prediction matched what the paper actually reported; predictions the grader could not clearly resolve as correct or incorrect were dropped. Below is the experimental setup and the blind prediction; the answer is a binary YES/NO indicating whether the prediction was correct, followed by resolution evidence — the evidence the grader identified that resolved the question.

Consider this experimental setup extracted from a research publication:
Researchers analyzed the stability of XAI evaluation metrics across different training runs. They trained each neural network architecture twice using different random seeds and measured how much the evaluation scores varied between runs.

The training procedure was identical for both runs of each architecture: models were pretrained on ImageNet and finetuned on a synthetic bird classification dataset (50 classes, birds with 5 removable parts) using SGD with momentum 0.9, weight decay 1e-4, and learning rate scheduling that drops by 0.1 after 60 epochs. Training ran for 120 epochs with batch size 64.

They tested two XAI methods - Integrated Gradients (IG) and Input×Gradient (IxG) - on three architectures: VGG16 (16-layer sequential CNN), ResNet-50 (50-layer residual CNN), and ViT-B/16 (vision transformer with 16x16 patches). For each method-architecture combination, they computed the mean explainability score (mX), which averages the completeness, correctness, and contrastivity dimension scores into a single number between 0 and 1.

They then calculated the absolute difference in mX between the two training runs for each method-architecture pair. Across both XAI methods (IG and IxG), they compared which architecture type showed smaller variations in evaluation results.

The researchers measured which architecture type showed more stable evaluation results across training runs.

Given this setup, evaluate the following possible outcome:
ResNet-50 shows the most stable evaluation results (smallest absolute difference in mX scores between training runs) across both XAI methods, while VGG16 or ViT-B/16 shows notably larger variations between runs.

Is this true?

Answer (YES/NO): NO